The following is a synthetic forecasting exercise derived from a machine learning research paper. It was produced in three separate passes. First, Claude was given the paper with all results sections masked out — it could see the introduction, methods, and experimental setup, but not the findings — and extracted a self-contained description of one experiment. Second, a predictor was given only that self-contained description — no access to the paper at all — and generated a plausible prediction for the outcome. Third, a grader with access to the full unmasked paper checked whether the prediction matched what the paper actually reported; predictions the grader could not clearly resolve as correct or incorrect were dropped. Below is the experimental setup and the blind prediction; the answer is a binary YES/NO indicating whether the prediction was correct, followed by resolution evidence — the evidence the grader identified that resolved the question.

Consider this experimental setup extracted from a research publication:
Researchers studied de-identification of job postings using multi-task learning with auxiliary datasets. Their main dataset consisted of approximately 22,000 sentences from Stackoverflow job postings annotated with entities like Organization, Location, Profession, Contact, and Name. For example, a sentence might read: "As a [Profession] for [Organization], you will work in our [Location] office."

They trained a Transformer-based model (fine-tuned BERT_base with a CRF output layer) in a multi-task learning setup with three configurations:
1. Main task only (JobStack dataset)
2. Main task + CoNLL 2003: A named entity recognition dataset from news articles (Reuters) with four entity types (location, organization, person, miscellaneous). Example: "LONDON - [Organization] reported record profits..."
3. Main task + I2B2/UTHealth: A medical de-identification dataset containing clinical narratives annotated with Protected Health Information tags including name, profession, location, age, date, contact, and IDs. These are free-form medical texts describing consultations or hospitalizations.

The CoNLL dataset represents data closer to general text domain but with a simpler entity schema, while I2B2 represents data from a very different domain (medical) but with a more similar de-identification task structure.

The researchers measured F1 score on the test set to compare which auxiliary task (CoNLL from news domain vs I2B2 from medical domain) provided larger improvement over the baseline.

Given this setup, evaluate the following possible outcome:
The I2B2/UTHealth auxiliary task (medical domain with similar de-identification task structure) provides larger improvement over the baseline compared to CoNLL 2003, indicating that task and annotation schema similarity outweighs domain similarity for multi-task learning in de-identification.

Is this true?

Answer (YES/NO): YES